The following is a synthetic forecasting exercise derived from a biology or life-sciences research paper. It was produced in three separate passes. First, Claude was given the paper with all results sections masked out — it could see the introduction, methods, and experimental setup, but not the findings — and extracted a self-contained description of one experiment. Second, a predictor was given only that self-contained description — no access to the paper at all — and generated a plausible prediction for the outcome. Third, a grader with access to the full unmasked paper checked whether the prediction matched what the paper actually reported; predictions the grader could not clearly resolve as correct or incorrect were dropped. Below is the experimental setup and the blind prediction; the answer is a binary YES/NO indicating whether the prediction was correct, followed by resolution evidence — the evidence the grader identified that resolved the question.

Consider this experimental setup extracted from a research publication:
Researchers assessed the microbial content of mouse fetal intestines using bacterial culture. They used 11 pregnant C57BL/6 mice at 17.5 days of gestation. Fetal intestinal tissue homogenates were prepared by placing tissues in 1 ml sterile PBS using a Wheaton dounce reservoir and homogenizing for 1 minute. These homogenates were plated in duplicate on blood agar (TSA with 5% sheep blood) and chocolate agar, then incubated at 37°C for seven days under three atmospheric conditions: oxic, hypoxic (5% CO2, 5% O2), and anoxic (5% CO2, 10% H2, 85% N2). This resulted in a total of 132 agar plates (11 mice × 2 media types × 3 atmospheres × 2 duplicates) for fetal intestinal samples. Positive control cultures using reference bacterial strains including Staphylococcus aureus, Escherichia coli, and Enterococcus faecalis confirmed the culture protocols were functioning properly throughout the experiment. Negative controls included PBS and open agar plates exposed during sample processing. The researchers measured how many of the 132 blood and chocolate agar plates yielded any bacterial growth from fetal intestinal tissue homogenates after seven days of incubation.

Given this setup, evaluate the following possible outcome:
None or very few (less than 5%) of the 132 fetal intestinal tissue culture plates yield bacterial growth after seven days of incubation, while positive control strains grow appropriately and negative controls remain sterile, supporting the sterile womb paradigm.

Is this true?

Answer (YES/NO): NO